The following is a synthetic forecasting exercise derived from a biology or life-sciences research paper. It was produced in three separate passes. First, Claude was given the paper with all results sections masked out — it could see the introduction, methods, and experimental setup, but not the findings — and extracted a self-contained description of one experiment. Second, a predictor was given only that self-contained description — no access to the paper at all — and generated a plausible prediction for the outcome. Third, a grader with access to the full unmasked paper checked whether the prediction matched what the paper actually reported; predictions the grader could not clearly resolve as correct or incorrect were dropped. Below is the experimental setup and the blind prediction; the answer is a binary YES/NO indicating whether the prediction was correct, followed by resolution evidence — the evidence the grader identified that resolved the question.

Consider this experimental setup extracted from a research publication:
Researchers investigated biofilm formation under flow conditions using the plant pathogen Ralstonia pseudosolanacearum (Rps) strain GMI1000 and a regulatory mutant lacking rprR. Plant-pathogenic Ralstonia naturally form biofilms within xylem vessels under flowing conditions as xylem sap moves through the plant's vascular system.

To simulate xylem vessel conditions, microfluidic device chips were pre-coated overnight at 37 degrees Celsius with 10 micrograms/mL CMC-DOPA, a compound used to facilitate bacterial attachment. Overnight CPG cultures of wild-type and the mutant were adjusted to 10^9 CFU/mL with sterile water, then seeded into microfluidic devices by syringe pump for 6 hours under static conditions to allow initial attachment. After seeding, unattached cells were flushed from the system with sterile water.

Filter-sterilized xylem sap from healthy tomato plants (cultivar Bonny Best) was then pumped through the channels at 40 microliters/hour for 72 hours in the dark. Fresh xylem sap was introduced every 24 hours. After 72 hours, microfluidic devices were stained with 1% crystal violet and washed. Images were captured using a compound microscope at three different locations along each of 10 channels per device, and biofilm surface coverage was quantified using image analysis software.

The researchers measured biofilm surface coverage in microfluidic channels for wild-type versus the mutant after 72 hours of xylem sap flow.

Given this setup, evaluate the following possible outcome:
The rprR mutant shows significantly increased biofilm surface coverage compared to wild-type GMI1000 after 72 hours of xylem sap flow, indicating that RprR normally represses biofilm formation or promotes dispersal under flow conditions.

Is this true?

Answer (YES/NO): NO